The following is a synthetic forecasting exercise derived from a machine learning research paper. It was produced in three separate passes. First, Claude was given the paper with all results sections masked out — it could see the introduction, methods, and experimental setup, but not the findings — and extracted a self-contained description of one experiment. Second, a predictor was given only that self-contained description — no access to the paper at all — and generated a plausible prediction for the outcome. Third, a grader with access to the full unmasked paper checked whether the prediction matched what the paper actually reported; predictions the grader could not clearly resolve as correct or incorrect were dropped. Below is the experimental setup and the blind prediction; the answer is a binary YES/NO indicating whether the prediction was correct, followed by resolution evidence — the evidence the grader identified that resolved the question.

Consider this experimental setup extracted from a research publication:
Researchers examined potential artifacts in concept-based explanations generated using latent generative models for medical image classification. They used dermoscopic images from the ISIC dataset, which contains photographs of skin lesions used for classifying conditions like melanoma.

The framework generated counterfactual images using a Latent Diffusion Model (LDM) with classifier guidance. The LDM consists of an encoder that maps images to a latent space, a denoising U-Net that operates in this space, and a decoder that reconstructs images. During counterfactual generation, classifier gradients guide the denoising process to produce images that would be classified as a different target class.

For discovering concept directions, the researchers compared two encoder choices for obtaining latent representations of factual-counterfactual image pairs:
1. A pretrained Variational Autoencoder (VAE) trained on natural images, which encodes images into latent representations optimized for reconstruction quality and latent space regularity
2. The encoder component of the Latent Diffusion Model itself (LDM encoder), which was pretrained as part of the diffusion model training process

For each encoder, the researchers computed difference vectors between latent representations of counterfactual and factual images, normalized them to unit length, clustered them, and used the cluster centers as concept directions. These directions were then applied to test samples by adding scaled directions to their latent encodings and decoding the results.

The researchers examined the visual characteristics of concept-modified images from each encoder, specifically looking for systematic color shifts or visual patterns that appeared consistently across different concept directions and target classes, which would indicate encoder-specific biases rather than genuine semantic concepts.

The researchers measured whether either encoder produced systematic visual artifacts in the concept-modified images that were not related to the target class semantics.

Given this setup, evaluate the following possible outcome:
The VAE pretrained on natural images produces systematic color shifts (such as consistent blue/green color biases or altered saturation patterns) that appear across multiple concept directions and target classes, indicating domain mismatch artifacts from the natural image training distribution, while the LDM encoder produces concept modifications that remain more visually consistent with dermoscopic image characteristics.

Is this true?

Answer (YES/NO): NO